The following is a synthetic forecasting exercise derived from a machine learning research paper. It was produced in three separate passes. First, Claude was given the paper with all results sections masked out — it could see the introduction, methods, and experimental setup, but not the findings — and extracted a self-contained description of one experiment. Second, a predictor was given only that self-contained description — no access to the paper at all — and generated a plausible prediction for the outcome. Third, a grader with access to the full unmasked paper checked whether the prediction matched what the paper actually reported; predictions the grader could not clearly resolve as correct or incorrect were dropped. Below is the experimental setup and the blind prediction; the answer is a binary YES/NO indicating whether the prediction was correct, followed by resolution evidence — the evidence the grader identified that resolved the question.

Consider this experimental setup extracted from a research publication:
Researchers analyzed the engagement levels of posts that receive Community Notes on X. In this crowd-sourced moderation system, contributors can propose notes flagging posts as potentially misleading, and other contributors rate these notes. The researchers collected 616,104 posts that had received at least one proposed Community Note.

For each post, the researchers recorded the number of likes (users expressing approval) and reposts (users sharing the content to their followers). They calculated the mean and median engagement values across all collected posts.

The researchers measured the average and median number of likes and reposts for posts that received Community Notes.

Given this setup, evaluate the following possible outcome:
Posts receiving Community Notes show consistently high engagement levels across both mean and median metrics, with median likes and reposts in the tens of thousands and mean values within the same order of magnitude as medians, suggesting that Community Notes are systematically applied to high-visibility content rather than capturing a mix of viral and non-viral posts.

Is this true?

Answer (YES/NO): NO